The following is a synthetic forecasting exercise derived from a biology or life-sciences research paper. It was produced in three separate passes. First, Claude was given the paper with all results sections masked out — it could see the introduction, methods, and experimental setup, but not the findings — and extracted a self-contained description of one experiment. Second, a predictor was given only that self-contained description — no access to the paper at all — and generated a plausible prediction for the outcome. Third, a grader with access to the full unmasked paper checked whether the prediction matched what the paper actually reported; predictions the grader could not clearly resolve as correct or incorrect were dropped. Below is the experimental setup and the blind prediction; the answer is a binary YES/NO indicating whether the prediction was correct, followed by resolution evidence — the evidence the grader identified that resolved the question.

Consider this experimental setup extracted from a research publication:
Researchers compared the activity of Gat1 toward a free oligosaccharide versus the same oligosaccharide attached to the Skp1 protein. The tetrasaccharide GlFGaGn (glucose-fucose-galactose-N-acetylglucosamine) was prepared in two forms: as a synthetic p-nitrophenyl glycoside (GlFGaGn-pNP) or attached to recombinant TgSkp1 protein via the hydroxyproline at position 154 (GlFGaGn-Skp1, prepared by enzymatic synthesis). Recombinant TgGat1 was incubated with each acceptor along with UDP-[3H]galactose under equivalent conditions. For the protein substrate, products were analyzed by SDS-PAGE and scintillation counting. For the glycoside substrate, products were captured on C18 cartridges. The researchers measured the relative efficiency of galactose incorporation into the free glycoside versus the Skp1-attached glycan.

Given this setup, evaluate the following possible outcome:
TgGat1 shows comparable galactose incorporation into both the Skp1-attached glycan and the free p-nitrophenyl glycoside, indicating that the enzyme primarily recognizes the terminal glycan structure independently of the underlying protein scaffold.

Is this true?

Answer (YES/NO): NO